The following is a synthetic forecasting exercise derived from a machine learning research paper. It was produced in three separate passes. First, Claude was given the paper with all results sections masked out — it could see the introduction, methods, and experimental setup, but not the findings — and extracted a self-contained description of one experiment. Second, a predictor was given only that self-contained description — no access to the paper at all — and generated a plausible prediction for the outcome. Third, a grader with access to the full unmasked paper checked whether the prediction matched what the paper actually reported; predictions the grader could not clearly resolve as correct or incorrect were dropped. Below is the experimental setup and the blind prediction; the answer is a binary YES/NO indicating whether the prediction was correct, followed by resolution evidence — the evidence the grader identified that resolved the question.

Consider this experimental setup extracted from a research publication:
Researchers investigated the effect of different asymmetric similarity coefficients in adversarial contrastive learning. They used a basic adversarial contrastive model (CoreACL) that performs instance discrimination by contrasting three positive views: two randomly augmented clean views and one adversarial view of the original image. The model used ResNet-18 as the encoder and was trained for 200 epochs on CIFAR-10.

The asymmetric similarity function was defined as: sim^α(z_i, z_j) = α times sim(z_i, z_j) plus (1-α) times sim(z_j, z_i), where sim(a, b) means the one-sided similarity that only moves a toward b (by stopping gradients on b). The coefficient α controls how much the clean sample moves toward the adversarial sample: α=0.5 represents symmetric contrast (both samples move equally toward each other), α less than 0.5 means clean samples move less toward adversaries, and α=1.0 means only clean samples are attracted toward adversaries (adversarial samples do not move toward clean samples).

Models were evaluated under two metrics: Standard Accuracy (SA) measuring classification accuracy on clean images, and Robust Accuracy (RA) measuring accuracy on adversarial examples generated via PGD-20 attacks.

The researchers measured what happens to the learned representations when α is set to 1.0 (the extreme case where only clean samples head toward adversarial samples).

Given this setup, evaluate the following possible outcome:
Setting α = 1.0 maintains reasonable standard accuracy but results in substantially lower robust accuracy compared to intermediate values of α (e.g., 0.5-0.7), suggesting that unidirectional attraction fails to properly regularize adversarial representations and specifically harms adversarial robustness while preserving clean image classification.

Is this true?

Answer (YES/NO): NO